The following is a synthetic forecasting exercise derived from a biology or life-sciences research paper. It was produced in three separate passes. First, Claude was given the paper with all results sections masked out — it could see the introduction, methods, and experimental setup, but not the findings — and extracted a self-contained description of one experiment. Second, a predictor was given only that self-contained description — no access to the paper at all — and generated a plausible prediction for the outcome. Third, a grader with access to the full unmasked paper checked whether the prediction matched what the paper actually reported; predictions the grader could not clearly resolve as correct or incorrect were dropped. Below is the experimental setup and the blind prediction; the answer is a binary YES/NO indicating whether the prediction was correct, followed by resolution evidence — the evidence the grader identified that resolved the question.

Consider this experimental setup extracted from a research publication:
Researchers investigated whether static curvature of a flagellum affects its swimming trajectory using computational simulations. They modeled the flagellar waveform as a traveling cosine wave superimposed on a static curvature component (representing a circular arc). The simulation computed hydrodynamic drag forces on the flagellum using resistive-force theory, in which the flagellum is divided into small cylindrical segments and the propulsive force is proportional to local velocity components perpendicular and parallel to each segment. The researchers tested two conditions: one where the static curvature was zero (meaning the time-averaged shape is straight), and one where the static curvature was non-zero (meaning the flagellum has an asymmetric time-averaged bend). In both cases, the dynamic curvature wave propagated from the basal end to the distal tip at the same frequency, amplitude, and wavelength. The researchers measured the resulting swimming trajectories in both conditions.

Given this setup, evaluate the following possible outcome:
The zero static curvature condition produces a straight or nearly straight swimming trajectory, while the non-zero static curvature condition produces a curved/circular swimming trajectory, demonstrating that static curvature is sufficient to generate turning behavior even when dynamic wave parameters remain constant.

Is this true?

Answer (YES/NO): YES